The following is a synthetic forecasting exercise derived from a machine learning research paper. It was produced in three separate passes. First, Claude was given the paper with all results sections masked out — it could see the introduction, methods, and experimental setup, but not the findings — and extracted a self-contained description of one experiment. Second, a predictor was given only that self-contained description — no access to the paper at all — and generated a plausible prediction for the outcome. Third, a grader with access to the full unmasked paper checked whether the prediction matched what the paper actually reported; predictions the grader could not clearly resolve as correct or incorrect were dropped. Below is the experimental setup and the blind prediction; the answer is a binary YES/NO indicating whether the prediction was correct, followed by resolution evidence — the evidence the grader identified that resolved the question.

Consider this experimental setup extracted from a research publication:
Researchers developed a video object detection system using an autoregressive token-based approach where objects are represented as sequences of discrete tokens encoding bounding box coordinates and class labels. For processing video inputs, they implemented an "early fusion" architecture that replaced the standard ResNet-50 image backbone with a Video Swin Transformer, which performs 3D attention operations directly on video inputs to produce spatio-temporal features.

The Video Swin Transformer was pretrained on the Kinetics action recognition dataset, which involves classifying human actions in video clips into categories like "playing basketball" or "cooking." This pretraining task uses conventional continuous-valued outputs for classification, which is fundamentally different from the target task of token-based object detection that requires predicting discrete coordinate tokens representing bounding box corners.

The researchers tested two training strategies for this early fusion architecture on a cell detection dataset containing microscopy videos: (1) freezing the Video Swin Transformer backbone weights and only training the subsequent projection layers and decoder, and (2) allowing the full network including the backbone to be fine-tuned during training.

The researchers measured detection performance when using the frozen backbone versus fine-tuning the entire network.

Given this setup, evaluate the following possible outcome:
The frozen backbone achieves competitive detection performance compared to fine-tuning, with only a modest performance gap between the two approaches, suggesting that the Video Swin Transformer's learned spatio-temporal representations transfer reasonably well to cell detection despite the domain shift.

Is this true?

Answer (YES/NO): NO